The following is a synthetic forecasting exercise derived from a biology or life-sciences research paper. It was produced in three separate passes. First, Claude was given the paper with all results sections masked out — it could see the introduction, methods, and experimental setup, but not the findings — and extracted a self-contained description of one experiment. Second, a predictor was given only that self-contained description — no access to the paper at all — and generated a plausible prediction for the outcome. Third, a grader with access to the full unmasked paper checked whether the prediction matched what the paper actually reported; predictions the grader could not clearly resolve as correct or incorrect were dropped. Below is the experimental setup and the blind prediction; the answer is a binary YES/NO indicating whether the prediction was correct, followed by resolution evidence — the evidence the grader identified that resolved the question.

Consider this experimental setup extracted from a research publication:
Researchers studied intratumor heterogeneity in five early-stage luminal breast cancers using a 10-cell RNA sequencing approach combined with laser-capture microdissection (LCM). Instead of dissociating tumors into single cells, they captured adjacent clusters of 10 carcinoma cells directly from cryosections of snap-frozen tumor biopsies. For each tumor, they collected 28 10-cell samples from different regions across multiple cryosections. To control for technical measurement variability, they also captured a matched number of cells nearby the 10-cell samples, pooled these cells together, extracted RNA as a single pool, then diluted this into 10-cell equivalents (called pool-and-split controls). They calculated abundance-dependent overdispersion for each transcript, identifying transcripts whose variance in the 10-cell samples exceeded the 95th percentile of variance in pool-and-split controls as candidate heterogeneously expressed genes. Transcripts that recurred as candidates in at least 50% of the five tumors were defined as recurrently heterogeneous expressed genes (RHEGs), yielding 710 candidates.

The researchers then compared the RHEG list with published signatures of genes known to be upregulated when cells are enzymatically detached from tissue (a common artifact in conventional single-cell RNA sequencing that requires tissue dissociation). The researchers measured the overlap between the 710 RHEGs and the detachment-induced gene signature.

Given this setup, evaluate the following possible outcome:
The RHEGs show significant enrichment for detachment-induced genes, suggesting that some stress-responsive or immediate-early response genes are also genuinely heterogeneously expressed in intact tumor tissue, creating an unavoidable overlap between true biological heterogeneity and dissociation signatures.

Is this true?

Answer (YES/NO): NO